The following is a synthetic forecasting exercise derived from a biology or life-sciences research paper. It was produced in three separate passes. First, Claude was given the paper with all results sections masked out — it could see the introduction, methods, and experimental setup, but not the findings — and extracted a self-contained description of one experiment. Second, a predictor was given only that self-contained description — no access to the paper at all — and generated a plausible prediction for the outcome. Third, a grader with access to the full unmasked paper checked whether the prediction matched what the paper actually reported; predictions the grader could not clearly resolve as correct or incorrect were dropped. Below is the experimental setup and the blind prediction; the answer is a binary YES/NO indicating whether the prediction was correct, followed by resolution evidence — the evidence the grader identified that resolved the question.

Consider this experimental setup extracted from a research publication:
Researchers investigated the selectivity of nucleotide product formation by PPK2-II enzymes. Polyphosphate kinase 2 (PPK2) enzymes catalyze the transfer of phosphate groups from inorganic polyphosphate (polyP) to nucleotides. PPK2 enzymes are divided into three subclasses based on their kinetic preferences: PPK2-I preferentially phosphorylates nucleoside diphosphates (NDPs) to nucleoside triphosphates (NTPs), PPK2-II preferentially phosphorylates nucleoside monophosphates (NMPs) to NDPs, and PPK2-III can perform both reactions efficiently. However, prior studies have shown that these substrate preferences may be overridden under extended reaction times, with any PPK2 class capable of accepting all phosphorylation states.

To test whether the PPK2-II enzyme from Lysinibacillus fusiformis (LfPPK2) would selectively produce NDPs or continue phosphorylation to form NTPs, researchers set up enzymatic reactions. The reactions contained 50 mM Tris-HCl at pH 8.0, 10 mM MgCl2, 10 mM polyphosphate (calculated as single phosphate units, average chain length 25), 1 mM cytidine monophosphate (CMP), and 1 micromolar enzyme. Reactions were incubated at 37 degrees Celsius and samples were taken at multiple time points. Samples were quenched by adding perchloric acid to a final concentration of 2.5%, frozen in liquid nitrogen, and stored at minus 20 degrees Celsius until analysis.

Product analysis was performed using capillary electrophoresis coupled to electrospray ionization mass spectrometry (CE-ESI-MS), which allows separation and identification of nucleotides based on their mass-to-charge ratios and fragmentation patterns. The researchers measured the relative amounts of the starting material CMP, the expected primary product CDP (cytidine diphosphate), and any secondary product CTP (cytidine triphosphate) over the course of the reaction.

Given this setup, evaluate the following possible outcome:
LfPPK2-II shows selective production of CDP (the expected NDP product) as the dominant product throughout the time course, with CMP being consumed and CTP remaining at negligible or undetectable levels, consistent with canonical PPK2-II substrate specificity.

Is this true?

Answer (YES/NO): YES